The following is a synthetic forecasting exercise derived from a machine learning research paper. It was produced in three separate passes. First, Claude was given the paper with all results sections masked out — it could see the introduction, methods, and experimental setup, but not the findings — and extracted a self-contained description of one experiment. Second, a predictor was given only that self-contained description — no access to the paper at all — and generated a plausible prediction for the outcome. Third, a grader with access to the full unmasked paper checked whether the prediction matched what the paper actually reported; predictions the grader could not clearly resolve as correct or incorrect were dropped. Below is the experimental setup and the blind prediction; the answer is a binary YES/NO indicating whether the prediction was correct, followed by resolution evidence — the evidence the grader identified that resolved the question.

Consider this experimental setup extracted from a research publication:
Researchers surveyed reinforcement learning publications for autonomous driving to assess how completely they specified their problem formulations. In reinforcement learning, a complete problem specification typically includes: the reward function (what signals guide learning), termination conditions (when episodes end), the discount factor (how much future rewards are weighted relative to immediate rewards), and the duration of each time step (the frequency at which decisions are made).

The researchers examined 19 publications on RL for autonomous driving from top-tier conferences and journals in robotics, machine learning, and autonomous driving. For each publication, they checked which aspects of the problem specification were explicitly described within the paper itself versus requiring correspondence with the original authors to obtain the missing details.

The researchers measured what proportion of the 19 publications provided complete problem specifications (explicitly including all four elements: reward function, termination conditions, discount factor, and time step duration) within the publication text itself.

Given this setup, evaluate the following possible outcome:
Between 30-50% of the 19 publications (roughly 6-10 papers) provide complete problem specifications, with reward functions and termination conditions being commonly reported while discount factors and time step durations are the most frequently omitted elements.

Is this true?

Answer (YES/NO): NO